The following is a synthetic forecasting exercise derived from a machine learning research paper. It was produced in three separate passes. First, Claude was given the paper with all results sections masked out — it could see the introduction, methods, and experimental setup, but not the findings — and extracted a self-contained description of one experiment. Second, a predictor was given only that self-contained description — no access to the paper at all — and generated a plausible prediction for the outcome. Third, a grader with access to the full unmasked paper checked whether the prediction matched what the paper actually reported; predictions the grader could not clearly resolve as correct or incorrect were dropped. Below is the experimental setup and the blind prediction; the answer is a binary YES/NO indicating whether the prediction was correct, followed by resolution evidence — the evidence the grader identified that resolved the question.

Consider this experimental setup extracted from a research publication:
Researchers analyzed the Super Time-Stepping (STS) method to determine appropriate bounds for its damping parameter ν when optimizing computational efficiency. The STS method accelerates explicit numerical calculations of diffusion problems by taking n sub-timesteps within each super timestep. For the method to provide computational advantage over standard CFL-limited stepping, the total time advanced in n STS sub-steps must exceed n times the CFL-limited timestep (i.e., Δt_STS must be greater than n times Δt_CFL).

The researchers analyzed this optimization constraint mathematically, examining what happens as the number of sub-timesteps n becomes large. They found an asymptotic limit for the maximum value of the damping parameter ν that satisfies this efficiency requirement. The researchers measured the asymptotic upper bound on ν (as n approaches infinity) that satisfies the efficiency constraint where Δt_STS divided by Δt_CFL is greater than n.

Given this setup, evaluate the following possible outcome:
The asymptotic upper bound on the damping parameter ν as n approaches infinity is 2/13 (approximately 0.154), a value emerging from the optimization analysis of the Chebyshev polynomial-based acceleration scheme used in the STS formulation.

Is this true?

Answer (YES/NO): NO